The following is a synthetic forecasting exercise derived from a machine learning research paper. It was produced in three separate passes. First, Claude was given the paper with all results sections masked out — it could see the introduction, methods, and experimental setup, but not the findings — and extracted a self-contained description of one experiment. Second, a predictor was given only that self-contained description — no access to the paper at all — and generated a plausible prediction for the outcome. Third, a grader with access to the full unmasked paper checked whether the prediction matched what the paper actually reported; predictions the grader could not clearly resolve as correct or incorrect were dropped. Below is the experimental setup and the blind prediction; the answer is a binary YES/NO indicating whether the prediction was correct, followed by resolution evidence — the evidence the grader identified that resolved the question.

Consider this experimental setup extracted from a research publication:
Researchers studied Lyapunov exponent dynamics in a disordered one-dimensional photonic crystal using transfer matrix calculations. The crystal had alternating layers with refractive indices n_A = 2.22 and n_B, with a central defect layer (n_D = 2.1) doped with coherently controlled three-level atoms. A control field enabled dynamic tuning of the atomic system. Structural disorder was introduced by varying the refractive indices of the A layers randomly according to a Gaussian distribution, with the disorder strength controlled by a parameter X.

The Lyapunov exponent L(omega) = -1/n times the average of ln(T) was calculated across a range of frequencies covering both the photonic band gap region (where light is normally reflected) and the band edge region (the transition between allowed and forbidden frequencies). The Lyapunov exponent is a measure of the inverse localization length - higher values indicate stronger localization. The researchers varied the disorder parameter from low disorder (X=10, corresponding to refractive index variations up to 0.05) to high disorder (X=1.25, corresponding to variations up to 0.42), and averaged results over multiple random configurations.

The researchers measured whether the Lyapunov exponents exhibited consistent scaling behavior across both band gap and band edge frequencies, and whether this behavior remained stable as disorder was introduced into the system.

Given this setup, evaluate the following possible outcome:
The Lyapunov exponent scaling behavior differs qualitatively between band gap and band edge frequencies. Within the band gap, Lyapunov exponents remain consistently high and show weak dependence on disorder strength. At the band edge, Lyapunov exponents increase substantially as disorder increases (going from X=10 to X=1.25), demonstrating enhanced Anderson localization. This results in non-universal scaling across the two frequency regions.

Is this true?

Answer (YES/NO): NO